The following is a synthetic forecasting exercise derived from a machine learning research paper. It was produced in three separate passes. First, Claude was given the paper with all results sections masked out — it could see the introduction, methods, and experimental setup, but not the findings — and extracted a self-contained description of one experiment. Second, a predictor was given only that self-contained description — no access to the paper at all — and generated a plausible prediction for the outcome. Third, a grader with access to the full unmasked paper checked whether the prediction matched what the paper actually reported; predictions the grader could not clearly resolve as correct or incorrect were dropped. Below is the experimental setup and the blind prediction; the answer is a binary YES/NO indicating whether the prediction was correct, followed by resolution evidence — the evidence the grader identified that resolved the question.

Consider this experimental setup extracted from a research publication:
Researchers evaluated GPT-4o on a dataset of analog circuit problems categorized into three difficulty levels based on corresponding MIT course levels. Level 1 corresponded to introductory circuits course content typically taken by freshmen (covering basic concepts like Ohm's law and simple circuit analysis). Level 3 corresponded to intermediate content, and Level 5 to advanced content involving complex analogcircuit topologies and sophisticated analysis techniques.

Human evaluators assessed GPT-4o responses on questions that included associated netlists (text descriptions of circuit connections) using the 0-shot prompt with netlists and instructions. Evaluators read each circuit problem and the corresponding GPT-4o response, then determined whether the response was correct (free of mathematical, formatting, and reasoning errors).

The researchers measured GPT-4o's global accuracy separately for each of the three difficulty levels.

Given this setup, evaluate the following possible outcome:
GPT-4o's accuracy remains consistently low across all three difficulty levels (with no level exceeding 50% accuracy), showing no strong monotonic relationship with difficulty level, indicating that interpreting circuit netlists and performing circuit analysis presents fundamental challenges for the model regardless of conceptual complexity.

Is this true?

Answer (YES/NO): NO